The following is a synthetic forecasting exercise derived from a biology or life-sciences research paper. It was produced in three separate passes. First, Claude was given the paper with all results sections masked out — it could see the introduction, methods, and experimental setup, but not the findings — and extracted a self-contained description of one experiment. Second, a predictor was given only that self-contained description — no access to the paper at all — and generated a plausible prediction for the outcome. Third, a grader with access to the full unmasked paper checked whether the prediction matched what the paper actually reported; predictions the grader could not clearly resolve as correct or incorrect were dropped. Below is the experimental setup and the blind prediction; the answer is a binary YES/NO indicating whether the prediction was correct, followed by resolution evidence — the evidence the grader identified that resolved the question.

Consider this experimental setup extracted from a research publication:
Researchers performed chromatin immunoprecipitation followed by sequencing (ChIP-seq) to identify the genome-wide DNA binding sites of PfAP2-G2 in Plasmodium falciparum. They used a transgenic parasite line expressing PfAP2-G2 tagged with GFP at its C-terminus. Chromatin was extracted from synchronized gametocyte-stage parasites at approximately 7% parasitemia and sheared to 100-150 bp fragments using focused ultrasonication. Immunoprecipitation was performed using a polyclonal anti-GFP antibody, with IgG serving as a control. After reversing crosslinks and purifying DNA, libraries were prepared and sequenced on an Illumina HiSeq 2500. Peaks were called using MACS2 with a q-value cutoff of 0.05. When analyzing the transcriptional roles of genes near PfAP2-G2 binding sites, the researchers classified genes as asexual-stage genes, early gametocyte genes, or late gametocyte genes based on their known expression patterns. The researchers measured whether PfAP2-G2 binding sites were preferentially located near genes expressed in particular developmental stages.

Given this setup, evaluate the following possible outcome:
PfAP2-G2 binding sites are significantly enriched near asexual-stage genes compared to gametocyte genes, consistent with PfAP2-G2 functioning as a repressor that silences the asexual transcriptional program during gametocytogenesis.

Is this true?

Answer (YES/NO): NO